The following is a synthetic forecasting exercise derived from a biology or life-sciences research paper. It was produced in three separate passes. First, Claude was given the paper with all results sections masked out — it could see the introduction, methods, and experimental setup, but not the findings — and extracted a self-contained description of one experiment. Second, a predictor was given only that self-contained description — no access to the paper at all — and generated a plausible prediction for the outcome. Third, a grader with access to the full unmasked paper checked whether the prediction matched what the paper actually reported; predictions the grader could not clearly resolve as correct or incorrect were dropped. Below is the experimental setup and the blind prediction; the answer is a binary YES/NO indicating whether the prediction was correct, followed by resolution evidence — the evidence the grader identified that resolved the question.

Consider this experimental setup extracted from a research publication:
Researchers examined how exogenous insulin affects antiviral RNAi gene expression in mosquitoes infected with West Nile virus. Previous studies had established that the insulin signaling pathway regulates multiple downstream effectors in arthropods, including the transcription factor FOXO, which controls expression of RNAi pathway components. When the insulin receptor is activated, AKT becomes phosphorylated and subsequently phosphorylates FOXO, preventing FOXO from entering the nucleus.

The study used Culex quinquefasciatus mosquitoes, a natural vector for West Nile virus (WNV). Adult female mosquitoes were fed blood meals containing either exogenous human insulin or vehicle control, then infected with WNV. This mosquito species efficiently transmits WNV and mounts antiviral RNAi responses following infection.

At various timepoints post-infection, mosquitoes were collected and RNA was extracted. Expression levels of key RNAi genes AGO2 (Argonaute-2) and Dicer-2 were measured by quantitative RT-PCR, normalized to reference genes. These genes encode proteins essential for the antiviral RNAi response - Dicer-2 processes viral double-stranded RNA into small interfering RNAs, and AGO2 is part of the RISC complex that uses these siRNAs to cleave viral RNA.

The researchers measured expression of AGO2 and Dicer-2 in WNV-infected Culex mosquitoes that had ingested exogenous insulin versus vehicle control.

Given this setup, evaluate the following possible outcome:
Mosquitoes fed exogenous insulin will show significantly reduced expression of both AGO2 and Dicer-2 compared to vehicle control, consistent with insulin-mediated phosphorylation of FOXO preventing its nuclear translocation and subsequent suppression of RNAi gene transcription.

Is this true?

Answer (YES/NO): YES